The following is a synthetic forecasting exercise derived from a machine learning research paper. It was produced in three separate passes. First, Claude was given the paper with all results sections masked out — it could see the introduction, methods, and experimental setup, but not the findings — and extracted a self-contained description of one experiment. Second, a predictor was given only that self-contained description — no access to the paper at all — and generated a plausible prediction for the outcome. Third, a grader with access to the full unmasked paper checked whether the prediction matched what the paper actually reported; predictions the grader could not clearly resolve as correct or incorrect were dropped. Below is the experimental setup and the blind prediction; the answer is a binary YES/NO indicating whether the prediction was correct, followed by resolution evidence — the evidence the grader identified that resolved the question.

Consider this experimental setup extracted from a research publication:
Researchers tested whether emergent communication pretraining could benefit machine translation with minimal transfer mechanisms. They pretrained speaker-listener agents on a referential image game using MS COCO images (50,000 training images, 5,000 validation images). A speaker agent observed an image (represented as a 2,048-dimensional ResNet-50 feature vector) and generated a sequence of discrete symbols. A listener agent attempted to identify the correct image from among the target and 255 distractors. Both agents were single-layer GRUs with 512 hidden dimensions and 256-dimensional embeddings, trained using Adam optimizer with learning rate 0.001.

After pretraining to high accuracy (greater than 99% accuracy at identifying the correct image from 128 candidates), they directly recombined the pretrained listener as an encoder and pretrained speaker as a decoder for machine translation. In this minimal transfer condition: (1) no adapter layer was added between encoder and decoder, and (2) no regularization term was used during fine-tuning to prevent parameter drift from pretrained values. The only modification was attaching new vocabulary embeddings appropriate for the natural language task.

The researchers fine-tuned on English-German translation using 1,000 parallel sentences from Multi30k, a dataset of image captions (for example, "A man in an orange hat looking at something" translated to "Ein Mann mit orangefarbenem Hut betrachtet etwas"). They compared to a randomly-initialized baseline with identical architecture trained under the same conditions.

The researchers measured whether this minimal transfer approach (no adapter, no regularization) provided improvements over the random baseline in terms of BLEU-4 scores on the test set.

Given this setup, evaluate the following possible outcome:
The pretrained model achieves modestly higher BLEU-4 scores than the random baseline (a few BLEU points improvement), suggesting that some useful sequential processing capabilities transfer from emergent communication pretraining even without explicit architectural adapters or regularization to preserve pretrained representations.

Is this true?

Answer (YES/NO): YES